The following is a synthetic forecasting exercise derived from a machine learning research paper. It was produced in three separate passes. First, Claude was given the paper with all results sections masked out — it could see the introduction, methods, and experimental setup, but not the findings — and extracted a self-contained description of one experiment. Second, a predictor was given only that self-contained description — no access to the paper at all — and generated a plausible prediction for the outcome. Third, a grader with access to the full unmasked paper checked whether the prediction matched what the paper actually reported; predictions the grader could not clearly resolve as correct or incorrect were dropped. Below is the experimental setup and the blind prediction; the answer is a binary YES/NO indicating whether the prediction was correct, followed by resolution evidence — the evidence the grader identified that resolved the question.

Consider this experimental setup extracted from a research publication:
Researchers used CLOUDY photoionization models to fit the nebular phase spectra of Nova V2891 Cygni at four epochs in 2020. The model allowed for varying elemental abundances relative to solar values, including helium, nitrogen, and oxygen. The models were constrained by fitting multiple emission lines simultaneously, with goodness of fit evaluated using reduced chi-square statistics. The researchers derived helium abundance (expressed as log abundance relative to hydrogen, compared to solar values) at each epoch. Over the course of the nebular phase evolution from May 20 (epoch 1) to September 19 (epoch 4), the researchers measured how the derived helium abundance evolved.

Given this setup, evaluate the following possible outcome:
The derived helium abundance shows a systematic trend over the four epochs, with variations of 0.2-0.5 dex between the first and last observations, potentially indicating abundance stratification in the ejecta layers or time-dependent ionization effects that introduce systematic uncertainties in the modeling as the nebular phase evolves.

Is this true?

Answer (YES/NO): NO